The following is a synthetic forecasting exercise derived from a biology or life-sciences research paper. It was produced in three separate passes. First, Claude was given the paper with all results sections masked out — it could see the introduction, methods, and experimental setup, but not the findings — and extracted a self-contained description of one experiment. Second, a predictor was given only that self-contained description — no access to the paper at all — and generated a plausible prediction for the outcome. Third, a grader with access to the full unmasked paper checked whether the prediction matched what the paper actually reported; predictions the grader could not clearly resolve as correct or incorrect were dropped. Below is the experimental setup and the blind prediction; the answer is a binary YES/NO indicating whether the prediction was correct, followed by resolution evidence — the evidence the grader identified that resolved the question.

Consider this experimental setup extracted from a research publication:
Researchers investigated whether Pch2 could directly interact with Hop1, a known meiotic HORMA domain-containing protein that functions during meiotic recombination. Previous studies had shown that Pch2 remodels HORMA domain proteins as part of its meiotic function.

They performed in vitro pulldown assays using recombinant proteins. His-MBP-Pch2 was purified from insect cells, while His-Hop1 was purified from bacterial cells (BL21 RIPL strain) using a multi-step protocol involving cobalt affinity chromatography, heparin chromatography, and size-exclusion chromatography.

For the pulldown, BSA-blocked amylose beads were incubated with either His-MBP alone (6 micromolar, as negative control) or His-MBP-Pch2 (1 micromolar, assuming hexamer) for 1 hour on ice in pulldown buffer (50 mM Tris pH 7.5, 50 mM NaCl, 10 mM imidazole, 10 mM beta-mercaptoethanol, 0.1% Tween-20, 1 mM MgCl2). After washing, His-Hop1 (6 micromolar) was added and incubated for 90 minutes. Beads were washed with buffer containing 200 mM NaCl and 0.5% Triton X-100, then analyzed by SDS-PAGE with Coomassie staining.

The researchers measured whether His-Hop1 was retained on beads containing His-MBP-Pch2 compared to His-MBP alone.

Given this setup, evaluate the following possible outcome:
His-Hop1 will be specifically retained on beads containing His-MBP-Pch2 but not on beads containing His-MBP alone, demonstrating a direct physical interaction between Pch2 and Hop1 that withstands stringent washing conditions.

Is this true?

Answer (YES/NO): YES